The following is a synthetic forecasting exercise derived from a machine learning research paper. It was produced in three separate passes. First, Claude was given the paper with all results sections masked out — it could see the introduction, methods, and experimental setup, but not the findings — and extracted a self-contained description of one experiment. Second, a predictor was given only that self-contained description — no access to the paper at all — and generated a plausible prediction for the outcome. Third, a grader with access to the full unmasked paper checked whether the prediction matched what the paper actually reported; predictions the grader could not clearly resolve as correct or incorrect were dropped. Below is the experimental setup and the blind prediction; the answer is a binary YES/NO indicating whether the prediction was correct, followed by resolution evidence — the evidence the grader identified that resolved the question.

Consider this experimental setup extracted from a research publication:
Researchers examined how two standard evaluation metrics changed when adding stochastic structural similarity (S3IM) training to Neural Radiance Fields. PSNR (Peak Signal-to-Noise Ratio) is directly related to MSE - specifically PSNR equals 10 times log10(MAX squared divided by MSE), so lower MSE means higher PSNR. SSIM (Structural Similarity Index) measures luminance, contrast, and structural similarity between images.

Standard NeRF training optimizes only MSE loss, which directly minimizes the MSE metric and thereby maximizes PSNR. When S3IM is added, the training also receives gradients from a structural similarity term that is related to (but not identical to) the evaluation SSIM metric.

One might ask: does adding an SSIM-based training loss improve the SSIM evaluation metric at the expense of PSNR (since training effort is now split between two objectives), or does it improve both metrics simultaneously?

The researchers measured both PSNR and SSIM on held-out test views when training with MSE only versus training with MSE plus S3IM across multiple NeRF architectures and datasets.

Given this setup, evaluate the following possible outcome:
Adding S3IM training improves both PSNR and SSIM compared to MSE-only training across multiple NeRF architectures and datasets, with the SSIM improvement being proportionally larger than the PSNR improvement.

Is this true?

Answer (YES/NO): NO